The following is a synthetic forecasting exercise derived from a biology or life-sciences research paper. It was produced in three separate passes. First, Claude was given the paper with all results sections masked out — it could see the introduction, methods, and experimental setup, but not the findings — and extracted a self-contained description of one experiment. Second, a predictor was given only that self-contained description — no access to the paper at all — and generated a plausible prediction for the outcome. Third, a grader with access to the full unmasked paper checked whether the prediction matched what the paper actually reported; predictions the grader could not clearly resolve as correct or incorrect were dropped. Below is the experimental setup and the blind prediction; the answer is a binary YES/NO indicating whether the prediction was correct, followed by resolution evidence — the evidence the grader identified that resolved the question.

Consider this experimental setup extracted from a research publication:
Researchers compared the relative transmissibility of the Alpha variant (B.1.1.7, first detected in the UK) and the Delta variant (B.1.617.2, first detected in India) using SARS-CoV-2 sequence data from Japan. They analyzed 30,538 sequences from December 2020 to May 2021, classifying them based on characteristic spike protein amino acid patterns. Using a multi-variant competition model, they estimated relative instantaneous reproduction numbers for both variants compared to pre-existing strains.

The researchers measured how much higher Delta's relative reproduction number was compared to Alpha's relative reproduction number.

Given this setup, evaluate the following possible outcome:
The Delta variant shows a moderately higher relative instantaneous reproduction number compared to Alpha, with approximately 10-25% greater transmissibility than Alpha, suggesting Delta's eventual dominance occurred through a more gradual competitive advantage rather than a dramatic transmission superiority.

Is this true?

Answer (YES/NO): YES